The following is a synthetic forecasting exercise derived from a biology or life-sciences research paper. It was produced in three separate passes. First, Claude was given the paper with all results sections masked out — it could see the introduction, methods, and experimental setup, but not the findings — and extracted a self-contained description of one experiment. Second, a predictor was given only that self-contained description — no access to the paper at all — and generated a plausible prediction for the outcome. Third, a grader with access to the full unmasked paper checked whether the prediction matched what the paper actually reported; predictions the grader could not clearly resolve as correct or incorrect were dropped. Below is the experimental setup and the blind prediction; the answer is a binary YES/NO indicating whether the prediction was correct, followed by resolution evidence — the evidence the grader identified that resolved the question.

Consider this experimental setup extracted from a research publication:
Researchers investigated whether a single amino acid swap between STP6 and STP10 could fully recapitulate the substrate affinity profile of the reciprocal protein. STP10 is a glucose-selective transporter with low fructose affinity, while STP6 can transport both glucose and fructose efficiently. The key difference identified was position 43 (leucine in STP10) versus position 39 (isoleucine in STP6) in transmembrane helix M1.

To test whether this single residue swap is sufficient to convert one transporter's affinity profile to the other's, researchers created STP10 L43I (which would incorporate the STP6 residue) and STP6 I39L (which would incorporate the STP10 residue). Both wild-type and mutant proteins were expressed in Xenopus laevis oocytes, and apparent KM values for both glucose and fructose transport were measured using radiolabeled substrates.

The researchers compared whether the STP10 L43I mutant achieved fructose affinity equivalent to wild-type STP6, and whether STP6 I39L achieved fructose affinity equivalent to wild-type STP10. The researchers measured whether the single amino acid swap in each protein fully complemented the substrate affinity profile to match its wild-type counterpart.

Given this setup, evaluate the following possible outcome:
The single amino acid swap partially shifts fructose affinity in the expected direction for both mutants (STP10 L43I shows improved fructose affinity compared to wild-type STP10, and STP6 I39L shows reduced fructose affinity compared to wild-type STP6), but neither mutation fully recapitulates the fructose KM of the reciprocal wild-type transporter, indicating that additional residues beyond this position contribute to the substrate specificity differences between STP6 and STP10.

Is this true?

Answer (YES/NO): YES